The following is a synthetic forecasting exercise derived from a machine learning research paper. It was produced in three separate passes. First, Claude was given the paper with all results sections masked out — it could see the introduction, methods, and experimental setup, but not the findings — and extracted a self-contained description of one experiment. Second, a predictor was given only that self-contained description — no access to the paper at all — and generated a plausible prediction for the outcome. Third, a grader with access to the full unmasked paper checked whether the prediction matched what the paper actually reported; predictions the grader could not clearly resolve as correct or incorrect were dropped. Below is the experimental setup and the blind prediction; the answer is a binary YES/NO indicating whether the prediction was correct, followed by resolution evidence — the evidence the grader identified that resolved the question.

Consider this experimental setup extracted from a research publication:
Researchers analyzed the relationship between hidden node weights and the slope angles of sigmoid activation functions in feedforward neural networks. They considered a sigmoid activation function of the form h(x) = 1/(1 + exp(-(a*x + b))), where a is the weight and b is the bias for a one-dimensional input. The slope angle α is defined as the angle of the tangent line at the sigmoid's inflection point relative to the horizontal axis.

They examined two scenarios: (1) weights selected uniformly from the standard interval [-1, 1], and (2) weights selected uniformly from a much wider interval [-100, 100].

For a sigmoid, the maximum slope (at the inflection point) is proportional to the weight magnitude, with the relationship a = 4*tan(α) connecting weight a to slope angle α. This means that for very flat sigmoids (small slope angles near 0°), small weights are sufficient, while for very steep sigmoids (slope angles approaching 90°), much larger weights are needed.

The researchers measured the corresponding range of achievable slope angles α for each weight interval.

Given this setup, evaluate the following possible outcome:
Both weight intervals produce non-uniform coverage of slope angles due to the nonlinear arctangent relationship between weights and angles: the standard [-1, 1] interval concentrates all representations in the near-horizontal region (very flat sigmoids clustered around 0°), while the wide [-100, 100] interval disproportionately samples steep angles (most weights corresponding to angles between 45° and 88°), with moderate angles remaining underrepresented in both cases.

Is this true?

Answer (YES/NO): NO